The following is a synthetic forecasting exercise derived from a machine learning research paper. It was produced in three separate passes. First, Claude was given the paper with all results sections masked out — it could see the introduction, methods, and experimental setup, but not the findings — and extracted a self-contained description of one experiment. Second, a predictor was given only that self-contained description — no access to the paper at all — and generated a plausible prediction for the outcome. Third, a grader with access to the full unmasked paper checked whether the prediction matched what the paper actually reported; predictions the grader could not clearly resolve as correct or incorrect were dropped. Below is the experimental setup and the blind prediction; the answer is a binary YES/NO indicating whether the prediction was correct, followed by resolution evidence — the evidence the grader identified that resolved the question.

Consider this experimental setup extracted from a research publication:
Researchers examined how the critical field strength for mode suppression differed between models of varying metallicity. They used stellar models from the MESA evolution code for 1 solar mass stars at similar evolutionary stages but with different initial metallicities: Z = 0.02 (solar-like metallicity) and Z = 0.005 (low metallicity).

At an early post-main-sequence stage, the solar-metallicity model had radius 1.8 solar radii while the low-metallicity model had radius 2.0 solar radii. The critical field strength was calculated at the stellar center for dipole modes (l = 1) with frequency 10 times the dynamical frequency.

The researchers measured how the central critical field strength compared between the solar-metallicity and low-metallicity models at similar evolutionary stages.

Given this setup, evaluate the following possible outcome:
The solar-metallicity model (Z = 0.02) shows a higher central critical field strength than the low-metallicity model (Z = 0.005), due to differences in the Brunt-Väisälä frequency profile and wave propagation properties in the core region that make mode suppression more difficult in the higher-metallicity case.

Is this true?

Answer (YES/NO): YES